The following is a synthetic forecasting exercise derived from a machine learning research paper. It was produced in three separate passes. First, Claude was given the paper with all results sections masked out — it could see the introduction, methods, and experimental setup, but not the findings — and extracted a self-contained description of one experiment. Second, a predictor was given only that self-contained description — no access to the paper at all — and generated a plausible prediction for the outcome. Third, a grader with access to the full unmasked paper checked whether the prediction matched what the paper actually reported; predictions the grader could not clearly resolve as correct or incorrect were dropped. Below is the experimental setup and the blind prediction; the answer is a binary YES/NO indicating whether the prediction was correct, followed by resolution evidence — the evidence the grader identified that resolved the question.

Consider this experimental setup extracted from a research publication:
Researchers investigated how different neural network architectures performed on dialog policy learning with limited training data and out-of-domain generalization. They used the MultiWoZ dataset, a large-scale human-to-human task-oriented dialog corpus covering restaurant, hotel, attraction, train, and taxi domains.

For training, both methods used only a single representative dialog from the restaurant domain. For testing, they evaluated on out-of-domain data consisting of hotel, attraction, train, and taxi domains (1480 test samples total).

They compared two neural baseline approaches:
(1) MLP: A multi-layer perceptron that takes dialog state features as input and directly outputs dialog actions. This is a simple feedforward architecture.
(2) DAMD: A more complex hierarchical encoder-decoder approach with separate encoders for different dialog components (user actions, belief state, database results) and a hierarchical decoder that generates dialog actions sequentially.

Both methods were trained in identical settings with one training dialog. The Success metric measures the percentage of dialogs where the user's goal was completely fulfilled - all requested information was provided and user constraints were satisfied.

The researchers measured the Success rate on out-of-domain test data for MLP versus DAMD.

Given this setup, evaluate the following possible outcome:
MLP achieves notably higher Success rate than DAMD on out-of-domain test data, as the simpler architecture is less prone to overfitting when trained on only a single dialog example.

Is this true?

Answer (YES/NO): YES